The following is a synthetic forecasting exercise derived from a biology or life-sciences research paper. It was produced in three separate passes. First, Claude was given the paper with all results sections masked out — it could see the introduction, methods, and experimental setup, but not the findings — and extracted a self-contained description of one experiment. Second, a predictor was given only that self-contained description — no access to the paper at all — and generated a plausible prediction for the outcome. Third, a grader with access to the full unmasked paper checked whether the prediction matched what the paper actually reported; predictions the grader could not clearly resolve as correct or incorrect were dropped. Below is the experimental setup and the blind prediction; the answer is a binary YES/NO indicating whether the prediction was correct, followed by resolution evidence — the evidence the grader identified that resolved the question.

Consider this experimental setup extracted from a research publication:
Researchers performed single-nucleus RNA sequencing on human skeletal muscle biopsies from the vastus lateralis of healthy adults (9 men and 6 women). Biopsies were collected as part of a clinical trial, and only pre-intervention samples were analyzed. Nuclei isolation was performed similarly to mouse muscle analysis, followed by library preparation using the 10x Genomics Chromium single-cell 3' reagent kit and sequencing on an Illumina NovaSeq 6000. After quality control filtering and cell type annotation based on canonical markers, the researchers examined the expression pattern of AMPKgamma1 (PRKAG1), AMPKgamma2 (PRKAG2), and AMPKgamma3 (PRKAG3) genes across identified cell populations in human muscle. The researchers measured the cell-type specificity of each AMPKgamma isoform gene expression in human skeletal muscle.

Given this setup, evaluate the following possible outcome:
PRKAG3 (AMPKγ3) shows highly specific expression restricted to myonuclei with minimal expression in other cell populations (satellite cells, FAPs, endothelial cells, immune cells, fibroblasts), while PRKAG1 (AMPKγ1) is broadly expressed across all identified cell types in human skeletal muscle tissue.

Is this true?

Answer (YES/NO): NO